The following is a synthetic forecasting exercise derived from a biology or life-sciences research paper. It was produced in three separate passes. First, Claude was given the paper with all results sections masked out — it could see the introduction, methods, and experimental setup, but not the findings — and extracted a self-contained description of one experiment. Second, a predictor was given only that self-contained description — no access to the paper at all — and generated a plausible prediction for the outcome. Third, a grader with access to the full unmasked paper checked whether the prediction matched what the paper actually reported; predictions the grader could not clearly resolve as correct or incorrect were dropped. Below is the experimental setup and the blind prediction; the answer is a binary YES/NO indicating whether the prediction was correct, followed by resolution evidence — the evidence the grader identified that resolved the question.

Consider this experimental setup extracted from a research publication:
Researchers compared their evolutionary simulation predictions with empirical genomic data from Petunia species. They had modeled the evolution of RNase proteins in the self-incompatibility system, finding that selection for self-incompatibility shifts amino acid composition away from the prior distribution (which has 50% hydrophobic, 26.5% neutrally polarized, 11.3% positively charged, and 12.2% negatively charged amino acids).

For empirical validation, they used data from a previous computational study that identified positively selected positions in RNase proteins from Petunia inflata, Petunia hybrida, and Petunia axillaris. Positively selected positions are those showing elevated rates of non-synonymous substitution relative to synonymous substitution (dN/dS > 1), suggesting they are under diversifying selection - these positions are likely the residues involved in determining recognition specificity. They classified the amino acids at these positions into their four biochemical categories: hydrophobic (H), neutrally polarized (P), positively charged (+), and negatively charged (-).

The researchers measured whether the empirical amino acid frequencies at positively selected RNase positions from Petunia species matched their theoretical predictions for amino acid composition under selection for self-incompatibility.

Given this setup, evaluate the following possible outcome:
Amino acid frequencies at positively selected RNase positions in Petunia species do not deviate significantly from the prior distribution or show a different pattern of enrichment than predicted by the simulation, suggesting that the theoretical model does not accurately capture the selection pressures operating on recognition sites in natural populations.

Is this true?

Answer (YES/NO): NO